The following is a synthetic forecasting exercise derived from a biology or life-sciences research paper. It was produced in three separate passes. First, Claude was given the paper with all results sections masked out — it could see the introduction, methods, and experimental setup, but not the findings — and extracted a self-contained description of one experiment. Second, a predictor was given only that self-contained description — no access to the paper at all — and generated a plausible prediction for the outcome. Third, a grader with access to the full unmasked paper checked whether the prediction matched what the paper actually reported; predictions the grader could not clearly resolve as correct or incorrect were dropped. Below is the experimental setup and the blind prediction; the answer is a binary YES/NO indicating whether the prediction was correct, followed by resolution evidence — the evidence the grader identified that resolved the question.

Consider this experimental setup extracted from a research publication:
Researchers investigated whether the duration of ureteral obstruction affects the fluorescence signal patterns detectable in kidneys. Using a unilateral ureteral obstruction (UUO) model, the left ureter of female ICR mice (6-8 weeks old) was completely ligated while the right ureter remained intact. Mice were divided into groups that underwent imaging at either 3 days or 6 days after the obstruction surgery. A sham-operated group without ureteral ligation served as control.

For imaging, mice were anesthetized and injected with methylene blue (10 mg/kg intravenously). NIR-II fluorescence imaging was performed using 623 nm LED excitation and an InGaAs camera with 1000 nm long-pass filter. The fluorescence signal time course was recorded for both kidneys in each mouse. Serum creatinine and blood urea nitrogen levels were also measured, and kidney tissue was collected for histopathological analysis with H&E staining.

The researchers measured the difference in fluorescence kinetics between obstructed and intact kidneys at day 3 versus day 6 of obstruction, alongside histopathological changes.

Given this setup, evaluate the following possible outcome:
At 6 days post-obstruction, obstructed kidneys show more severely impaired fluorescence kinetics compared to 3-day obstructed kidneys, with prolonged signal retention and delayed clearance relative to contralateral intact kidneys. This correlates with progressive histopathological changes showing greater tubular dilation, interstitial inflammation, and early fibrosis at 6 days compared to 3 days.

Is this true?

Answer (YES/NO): NO